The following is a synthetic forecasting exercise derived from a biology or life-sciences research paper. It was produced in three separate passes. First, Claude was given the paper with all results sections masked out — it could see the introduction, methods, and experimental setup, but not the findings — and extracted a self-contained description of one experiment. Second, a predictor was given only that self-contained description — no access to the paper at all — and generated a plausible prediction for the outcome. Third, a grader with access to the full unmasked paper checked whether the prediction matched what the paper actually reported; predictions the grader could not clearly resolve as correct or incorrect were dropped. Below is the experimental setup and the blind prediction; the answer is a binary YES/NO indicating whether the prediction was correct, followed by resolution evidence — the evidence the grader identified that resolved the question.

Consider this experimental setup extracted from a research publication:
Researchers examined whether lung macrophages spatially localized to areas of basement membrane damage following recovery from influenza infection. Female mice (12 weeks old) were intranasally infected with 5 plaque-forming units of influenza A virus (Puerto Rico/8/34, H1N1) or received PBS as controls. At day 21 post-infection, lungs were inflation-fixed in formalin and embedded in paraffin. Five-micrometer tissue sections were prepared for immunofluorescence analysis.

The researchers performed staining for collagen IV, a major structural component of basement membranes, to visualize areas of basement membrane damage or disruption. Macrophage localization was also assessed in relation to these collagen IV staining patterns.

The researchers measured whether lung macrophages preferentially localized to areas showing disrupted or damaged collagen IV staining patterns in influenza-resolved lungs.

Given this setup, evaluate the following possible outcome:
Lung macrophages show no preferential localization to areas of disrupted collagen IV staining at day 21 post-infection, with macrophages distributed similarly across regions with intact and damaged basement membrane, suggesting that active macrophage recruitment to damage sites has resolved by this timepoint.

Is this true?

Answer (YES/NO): NO